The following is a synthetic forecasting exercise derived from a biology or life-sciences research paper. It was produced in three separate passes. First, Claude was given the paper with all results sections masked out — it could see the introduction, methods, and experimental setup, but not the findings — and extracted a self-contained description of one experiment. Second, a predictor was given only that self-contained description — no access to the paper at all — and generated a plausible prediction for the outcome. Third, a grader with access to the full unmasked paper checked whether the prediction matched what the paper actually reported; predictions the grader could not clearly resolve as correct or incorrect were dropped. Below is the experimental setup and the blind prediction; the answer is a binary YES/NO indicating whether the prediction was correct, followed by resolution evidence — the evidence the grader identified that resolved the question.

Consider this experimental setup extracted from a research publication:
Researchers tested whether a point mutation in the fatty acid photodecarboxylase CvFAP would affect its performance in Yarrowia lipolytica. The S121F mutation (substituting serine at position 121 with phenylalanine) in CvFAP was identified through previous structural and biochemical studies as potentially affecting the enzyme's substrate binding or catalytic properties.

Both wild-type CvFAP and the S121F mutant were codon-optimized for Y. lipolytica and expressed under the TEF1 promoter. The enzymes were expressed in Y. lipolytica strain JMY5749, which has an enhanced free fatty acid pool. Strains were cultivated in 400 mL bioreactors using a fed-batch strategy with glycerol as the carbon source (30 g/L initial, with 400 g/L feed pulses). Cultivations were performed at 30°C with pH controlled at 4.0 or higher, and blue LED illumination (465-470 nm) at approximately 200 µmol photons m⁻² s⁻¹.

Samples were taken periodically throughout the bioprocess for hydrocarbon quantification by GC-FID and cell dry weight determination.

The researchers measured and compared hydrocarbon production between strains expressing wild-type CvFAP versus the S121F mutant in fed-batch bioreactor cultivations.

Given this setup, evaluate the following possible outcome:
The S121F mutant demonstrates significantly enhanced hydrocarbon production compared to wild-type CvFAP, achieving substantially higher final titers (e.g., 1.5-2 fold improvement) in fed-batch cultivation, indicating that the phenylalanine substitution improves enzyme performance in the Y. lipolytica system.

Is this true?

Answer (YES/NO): NO